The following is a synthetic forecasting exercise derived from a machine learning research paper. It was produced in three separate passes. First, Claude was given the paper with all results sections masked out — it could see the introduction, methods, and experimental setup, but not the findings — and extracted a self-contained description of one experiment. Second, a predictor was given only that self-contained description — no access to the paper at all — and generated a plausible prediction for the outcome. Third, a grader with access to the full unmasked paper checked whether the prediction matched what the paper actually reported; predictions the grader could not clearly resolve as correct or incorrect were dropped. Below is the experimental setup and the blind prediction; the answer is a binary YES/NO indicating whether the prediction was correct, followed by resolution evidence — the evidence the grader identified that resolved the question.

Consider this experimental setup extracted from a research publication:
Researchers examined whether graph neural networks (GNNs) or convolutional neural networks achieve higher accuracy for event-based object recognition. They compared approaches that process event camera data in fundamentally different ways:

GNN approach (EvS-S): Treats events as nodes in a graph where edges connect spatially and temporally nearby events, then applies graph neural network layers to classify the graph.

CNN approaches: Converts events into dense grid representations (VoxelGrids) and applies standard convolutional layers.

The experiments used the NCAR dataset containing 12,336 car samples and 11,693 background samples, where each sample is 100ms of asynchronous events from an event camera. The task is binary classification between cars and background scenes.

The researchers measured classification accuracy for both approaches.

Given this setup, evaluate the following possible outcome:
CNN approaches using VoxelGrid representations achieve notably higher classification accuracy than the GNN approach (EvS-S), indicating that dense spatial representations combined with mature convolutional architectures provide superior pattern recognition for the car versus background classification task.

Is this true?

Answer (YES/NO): NO